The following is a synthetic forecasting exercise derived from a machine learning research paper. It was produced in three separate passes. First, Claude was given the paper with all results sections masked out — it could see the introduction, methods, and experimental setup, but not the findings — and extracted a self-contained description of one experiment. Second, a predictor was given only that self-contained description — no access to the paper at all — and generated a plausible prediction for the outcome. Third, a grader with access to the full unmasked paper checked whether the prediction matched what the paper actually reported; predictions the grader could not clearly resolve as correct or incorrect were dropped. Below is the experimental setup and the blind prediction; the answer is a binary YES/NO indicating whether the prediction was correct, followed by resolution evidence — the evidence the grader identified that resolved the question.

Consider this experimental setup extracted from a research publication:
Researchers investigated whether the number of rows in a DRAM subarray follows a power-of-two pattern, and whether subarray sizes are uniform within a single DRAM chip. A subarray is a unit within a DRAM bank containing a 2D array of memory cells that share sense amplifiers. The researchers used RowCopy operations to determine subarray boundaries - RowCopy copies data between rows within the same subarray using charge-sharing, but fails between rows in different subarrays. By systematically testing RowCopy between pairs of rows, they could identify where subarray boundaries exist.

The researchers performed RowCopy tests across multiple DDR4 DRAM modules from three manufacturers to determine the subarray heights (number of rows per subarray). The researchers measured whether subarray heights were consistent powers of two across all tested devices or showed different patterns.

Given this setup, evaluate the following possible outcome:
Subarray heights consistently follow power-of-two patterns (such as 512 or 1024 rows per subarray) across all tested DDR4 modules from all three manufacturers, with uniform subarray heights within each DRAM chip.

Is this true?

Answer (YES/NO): NO